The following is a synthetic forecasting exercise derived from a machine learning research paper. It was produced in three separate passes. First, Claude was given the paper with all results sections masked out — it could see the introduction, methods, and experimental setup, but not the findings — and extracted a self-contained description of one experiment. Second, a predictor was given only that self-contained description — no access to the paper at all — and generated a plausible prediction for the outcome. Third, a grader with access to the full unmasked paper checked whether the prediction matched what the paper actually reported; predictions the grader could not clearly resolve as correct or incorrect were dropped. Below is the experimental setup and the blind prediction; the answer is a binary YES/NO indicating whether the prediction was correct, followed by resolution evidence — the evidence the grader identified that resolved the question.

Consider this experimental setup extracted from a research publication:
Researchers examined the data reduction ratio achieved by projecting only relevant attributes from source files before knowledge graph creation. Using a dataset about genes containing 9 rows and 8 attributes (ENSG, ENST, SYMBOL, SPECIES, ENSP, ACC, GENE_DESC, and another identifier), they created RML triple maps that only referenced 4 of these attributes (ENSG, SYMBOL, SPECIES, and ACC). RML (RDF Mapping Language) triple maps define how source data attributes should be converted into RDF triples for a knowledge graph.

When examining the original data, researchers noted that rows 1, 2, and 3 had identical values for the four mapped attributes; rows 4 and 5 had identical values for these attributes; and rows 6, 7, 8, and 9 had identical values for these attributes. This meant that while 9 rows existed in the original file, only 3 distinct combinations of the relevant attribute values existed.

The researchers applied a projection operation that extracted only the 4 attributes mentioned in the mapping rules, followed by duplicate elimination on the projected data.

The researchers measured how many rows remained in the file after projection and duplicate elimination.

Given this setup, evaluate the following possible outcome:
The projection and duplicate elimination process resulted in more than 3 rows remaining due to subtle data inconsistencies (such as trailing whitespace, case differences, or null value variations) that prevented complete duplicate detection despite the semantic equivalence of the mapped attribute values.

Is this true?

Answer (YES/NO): NO